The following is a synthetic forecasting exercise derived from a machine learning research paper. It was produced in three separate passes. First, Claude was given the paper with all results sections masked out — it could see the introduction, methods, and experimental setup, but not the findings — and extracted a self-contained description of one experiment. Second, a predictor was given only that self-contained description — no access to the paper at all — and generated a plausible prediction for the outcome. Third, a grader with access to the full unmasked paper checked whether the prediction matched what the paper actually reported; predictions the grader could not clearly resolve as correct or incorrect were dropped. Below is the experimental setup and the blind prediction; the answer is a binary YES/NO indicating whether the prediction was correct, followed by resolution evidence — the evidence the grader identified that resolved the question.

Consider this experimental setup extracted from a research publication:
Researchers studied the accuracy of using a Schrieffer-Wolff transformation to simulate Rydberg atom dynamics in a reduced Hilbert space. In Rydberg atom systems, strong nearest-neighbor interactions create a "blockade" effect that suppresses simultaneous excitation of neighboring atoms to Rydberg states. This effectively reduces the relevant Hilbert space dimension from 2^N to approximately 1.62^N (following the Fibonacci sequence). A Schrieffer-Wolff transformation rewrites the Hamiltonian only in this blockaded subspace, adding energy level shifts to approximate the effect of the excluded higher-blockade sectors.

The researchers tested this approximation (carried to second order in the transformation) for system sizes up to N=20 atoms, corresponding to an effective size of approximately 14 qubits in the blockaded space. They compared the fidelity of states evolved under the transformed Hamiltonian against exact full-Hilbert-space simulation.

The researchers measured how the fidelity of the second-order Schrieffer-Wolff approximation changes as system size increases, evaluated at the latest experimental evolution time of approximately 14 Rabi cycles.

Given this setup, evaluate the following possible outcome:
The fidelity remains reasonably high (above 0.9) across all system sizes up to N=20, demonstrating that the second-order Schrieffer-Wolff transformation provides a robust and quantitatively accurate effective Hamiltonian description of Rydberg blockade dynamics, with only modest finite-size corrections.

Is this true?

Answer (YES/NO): NO